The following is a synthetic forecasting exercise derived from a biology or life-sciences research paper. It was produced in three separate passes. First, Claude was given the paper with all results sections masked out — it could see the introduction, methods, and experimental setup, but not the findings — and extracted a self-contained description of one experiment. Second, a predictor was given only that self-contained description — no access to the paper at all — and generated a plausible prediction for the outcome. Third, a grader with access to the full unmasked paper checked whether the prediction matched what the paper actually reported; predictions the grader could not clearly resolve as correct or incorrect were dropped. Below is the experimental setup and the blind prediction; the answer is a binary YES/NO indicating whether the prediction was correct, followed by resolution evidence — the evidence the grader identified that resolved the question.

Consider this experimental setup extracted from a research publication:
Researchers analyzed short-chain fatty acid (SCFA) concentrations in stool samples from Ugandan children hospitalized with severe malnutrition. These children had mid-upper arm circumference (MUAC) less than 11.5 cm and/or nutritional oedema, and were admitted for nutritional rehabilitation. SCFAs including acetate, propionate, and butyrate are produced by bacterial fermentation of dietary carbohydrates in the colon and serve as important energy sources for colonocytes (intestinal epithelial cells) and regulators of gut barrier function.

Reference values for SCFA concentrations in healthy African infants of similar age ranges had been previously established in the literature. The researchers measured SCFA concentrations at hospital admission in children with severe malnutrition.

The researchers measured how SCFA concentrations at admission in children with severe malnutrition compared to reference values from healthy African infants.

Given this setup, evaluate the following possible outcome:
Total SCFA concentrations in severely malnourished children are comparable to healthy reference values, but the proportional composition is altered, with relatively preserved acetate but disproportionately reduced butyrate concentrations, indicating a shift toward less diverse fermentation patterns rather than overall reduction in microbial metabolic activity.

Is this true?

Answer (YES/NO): NO